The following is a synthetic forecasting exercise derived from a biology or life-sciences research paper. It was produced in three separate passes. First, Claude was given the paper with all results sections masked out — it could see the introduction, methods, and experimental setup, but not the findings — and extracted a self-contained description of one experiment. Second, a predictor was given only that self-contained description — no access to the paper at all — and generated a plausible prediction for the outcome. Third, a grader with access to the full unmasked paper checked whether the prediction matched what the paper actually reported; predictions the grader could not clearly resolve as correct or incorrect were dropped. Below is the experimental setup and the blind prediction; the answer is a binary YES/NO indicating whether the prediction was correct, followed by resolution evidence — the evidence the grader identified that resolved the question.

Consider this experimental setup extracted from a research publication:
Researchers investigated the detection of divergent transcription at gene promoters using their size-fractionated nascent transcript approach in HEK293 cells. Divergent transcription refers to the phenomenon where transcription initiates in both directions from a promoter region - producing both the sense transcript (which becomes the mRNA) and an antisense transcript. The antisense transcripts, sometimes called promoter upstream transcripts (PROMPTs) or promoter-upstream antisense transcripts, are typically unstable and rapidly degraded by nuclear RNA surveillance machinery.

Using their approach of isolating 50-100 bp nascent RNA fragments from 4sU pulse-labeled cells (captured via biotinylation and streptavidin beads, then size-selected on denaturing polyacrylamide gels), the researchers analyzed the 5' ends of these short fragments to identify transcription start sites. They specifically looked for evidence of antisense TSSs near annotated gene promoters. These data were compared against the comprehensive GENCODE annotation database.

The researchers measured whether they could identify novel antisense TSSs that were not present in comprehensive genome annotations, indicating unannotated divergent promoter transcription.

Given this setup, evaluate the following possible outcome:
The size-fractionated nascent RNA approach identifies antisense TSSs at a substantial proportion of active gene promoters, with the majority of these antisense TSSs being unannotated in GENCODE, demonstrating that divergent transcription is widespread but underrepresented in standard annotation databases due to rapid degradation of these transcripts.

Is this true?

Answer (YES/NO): YES